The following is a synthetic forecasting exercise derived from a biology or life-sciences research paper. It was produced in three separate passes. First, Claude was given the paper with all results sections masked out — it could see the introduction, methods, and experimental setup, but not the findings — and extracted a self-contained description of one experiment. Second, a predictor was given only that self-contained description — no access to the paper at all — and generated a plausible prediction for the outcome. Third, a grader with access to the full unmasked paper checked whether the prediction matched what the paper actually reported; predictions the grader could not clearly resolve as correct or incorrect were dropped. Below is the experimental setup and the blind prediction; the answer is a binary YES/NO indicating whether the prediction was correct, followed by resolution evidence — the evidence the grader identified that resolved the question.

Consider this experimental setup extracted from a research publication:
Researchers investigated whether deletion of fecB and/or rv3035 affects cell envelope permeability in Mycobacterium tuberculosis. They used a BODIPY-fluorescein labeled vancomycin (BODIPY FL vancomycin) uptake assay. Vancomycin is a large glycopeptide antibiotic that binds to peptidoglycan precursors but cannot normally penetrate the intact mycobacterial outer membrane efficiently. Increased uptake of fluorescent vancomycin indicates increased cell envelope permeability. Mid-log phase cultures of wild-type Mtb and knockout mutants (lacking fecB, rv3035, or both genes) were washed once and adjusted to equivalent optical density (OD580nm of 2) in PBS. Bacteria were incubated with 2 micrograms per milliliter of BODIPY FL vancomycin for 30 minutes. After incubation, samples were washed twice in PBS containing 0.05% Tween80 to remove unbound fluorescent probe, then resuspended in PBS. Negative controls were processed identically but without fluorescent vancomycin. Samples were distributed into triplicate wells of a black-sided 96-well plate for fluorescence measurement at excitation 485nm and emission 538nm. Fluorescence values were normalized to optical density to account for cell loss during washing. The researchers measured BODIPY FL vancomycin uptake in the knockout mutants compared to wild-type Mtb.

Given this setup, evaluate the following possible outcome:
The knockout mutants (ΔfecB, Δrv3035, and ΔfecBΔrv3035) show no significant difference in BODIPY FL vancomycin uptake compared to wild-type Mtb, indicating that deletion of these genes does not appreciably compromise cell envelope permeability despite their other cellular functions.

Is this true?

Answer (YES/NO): NO